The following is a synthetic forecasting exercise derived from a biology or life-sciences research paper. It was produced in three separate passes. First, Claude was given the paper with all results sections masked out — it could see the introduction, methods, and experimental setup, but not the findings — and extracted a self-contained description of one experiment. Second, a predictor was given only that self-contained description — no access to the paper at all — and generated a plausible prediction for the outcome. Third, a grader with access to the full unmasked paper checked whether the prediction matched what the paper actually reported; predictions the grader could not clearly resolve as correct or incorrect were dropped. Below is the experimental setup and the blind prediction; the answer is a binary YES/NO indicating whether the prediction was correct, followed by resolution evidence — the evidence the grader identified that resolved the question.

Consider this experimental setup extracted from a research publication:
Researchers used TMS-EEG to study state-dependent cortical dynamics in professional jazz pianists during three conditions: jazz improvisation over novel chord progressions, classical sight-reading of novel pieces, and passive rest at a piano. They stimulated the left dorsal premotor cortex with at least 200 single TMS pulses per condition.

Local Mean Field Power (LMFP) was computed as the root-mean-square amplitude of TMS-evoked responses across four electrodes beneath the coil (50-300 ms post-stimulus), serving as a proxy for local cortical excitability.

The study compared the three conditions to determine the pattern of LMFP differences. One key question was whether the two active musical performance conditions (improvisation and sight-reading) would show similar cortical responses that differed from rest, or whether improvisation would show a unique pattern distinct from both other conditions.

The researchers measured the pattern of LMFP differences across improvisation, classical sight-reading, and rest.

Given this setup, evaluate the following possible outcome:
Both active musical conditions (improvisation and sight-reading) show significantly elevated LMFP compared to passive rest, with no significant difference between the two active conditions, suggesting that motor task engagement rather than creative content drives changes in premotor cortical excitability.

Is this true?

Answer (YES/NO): NO